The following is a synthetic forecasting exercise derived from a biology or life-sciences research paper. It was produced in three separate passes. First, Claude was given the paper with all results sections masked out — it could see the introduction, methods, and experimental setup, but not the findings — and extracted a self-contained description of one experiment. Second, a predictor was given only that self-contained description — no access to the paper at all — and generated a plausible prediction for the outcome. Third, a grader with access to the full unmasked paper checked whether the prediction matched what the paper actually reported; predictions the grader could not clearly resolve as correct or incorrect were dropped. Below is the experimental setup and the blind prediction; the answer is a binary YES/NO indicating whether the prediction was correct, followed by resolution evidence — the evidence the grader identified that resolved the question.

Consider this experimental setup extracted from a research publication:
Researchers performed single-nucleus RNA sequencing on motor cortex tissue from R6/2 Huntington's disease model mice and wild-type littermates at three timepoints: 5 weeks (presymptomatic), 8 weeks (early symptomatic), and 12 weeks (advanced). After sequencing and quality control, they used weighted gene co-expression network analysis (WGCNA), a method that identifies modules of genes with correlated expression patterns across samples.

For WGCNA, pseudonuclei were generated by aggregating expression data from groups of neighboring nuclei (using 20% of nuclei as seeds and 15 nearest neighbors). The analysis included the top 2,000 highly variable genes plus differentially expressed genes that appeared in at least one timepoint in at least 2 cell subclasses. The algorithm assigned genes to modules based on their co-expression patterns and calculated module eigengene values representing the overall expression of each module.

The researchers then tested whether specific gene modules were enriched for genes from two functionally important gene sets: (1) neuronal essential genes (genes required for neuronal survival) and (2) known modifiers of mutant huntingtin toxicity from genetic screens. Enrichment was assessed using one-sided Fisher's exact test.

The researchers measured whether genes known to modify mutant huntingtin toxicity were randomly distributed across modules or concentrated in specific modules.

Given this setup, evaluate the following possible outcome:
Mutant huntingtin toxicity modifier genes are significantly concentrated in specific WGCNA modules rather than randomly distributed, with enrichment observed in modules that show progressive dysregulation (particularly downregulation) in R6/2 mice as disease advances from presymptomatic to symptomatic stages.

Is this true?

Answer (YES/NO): NO